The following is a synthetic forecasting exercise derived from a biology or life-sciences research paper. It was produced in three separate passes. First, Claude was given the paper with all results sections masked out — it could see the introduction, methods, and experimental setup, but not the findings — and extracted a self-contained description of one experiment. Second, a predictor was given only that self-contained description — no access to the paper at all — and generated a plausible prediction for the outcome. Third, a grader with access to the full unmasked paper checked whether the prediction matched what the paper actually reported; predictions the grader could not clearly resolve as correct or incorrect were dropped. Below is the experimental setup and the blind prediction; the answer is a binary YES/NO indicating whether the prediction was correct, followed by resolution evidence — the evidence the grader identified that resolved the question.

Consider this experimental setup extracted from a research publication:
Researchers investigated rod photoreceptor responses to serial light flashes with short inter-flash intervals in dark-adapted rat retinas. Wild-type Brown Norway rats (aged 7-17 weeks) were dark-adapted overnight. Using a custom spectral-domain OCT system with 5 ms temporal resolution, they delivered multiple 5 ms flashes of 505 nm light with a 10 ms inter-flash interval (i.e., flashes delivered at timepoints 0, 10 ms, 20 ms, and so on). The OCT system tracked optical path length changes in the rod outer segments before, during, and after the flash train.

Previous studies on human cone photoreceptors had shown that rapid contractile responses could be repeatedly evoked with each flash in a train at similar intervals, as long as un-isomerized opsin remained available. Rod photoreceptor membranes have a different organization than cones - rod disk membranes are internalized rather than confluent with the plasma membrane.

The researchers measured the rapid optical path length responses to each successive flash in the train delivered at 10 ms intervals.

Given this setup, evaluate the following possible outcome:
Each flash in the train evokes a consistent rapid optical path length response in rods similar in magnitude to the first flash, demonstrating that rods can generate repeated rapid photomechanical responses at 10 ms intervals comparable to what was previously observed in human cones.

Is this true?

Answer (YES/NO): NO